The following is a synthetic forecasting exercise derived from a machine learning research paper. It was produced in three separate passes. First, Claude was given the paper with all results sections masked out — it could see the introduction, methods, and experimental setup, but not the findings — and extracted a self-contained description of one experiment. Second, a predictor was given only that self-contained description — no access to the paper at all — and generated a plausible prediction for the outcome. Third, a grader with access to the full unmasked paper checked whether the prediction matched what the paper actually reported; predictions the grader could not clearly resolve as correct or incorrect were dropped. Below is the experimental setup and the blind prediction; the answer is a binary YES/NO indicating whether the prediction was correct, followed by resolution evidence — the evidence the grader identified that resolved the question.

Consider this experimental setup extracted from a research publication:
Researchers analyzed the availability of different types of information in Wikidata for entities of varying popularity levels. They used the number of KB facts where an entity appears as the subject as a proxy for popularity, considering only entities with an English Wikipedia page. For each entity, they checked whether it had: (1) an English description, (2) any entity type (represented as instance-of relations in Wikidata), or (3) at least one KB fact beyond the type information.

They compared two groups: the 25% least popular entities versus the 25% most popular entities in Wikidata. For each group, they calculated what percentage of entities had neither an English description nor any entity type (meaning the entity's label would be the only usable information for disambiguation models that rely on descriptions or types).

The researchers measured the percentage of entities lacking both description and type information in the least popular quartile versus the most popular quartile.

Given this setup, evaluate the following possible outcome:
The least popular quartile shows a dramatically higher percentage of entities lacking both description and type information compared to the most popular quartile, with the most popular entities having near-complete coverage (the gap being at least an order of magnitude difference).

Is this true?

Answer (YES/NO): YES